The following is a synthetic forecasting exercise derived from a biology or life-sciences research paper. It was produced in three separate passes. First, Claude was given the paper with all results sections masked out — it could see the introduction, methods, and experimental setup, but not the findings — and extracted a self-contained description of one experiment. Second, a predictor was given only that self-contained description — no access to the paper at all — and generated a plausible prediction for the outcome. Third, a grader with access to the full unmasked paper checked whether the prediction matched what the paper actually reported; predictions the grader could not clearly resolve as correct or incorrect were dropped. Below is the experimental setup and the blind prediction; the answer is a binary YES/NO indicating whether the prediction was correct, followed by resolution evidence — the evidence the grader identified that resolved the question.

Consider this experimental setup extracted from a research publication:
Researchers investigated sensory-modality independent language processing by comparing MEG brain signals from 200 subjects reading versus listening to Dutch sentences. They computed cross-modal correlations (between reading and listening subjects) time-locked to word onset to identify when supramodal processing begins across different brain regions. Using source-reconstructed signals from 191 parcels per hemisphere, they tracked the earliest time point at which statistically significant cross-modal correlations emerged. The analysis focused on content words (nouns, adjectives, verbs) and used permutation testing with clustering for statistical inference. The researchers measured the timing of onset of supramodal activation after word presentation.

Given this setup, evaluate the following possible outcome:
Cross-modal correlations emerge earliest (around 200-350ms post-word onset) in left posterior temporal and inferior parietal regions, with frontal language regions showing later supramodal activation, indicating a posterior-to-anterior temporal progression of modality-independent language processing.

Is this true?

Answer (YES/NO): NO